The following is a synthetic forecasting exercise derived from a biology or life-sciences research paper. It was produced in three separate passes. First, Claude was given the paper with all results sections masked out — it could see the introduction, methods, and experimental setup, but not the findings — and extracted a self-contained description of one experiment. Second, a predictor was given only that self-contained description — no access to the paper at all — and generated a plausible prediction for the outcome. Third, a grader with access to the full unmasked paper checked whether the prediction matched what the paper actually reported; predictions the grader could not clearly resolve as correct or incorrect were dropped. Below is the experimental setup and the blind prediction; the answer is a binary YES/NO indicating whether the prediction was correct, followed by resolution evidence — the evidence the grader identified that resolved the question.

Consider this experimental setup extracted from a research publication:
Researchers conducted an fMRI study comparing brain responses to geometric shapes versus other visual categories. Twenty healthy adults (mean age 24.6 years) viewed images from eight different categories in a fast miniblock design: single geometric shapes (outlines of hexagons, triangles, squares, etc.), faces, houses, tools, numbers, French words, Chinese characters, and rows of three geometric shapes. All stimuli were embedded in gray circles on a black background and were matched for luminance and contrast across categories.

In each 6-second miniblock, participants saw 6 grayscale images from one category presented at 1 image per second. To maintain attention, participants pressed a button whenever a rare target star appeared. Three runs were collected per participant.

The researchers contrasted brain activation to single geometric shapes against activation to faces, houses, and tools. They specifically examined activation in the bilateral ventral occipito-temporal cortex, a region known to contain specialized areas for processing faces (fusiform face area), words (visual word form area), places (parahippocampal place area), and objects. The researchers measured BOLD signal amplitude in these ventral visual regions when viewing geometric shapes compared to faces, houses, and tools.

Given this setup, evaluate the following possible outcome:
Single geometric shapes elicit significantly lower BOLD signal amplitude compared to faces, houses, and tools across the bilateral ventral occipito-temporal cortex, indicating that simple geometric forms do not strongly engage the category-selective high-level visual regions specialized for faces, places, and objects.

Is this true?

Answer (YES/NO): YES